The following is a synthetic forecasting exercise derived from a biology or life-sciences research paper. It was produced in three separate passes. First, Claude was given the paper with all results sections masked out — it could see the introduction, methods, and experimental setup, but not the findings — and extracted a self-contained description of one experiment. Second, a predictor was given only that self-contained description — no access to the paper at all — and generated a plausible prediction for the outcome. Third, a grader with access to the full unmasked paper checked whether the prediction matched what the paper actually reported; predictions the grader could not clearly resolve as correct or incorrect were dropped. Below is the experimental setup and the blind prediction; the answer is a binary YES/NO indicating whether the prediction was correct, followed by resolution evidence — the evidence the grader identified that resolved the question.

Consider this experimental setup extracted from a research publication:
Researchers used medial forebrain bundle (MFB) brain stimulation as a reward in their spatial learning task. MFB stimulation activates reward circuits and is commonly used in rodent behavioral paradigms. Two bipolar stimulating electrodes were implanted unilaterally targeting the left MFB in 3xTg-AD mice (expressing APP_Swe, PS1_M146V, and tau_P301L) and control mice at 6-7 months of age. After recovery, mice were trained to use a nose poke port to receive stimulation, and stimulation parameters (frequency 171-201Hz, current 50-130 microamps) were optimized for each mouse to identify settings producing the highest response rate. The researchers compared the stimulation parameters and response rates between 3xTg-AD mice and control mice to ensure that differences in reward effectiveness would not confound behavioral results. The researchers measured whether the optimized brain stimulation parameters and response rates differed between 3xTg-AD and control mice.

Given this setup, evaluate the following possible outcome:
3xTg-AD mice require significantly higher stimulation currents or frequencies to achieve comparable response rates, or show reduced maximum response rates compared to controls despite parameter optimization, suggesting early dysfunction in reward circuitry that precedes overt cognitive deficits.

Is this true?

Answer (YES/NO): NO